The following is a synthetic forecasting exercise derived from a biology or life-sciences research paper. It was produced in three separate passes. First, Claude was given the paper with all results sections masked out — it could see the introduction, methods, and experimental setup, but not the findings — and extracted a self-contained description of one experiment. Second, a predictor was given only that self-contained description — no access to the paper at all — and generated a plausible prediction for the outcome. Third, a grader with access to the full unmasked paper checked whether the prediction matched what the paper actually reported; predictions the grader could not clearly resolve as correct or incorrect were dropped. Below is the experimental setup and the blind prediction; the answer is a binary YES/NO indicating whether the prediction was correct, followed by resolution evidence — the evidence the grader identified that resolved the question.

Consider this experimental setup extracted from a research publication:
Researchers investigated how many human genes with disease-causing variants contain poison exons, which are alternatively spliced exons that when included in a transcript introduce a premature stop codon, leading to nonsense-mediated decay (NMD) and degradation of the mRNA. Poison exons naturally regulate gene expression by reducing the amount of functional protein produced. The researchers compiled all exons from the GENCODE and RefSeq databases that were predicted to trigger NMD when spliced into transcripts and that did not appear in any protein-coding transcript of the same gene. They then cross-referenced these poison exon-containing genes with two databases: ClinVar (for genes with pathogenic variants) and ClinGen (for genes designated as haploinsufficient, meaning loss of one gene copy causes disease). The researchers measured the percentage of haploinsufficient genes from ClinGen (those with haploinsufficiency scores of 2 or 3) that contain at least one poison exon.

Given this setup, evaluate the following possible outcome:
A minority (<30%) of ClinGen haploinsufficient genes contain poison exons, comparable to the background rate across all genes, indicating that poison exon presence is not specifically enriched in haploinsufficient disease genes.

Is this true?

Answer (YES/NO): NO